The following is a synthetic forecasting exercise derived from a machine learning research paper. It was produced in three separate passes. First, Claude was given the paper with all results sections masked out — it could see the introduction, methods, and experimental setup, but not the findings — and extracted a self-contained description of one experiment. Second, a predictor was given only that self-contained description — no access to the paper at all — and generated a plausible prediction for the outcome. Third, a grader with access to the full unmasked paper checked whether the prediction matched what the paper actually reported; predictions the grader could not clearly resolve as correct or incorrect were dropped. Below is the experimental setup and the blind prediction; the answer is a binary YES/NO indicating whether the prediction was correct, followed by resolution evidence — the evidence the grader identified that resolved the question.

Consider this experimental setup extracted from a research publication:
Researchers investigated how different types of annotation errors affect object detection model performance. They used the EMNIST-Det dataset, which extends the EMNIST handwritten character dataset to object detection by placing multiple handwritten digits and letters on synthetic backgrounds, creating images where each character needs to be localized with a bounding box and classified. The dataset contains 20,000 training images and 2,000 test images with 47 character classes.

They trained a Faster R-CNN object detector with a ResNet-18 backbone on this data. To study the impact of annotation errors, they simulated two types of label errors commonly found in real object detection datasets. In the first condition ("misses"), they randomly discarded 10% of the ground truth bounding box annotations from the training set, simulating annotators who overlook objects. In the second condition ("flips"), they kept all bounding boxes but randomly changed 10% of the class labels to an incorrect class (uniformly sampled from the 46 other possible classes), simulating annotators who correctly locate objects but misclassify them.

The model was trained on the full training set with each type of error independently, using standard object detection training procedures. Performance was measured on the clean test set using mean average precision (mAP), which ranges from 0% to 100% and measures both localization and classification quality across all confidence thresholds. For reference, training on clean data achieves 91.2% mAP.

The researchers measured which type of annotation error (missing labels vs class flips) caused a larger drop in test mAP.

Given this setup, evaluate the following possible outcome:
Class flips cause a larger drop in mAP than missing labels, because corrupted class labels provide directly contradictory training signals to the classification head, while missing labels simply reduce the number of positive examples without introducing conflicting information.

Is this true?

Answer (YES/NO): YES